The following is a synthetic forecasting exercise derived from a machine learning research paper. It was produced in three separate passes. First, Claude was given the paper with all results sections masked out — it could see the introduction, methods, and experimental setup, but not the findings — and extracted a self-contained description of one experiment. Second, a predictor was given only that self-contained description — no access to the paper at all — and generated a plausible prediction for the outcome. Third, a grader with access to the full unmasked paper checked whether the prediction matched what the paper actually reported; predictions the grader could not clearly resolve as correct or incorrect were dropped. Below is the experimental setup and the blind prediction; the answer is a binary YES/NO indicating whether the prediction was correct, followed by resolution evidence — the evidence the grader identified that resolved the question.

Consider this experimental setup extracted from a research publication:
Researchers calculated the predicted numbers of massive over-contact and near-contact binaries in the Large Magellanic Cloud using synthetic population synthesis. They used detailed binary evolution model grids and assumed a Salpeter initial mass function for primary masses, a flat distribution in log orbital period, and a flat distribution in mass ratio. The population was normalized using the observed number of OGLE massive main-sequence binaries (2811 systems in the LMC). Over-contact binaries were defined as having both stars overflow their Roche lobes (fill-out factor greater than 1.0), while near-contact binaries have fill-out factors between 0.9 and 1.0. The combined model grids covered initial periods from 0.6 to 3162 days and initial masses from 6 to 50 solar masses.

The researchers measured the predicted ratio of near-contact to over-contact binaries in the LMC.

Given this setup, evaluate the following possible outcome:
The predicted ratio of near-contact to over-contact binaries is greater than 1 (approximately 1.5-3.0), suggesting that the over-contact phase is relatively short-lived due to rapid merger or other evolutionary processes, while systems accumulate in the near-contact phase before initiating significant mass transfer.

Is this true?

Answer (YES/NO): YES